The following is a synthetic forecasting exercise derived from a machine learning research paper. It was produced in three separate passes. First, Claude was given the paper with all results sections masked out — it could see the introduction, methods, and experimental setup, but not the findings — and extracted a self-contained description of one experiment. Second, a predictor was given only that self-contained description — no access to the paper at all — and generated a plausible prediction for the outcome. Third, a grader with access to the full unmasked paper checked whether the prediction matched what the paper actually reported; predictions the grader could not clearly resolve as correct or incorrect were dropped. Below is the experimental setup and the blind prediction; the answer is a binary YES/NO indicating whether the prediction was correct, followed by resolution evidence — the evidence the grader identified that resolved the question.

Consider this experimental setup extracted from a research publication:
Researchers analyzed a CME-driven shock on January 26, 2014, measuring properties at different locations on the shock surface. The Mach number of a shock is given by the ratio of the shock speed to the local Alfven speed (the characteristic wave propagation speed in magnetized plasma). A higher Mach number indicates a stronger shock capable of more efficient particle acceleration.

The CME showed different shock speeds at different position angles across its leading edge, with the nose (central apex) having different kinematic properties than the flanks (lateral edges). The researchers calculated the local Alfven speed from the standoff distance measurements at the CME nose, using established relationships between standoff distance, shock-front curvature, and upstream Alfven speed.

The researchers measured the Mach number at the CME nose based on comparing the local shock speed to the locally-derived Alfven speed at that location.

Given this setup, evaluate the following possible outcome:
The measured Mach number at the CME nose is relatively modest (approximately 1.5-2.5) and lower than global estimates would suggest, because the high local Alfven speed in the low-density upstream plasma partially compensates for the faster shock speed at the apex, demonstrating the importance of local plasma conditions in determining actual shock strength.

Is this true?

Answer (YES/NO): NO